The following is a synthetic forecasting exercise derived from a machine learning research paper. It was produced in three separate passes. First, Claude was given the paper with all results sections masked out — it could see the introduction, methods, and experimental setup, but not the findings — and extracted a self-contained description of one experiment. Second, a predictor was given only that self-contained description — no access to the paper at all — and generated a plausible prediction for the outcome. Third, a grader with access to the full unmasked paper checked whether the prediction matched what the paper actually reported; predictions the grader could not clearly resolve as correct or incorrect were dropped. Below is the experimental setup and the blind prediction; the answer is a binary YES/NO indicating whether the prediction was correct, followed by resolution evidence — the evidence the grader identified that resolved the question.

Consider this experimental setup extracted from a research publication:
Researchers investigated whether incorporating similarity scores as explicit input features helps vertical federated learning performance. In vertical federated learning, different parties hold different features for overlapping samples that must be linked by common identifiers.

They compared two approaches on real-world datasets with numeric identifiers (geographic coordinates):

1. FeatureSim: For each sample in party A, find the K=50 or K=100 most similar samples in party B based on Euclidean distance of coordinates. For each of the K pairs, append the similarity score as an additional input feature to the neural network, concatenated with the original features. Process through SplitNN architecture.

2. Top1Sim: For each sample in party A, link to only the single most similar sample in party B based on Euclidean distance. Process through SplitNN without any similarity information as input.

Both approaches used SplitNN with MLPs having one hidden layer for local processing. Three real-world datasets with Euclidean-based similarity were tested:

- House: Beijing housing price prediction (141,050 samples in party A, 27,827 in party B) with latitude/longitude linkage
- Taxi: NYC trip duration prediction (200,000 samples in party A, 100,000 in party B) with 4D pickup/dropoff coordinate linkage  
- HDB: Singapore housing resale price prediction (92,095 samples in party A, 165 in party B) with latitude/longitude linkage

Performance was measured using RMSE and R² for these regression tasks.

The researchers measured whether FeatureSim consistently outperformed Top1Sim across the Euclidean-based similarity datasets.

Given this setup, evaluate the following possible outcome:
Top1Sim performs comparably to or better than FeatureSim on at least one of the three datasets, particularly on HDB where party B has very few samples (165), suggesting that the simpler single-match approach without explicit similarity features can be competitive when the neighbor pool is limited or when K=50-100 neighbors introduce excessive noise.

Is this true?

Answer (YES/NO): YES